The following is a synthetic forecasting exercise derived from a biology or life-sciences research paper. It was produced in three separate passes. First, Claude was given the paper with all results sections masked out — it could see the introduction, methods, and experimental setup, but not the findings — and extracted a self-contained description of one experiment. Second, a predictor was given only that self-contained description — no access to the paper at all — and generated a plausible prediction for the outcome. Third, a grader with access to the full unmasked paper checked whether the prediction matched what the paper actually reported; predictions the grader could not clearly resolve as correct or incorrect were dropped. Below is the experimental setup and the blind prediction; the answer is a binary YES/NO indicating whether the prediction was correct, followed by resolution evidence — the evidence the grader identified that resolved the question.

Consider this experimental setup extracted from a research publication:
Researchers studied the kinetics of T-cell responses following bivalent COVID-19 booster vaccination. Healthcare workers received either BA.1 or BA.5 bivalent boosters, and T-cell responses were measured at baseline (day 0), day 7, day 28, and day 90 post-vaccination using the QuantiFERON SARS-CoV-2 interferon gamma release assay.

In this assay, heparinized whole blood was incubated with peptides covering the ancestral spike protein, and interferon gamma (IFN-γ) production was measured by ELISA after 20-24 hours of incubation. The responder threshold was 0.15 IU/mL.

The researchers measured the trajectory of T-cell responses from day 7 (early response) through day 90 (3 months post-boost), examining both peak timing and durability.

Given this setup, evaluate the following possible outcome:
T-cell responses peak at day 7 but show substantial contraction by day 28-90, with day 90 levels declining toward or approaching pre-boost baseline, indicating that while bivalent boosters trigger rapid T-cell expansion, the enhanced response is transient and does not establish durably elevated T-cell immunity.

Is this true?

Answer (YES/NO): YES